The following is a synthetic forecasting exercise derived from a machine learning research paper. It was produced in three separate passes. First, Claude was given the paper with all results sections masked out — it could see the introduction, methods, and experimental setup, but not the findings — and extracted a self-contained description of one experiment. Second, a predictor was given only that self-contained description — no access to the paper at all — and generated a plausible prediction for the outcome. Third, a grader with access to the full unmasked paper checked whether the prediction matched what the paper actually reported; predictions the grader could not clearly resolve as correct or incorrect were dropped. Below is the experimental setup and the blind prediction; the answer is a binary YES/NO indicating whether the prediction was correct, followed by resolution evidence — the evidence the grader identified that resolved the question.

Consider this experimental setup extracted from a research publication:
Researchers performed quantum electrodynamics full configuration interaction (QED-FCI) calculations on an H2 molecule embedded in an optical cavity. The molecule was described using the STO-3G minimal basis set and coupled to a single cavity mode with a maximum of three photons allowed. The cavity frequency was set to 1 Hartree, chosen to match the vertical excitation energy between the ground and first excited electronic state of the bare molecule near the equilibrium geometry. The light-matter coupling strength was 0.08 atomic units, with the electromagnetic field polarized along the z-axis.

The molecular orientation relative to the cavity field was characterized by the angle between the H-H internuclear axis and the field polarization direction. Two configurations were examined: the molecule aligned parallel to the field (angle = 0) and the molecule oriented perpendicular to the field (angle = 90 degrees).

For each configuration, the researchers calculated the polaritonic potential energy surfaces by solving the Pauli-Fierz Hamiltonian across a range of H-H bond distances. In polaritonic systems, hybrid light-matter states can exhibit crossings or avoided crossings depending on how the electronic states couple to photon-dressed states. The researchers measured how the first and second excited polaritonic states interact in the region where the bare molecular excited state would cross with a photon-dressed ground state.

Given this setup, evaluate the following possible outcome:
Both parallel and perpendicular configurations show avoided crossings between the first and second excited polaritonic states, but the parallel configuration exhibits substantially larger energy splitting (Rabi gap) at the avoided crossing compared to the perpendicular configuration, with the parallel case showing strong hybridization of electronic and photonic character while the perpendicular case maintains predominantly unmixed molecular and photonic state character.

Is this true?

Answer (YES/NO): NO